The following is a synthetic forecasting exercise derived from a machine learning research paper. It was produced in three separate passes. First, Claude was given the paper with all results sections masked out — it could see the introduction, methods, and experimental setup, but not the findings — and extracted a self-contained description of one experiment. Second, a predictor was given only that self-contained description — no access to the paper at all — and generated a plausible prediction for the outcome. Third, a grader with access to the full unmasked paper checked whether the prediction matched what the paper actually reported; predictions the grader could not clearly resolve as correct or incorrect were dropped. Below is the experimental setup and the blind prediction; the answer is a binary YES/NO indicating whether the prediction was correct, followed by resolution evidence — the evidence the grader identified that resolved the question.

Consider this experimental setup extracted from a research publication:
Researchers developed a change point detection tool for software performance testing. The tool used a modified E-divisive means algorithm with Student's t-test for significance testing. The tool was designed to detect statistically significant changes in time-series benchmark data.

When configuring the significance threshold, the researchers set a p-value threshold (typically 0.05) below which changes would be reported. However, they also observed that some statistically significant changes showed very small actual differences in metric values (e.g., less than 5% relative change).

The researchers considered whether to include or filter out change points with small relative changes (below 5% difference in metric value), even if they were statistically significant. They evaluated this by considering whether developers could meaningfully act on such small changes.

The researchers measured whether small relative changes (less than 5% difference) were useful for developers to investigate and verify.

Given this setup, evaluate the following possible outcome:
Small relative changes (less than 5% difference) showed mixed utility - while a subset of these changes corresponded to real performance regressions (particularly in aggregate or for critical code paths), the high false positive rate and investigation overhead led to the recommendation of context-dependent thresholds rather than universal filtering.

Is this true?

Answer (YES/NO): NO